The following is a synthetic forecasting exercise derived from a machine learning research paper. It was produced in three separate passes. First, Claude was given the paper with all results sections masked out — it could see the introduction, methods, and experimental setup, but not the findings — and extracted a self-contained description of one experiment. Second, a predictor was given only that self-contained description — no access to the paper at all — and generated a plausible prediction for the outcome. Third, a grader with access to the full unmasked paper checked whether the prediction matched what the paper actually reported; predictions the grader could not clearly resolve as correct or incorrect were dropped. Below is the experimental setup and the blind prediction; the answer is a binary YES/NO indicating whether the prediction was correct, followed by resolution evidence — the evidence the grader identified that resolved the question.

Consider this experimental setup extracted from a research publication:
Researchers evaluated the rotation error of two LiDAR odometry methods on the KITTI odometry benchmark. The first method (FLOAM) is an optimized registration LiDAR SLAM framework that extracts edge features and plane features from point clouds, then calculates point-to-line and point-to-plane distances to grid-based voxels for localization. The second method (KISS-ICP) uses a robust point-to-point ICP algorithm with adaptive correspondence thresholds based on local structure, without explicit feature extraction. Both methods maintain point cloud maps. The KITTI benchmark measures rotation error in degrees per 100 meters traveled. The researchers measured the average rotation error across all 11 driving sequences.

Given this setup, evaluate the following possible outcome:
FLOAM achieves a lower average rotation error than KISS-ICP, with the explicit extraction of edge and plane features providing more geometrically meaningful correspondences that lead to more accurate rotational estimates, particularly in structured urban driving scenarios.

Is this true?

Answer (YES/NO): NO